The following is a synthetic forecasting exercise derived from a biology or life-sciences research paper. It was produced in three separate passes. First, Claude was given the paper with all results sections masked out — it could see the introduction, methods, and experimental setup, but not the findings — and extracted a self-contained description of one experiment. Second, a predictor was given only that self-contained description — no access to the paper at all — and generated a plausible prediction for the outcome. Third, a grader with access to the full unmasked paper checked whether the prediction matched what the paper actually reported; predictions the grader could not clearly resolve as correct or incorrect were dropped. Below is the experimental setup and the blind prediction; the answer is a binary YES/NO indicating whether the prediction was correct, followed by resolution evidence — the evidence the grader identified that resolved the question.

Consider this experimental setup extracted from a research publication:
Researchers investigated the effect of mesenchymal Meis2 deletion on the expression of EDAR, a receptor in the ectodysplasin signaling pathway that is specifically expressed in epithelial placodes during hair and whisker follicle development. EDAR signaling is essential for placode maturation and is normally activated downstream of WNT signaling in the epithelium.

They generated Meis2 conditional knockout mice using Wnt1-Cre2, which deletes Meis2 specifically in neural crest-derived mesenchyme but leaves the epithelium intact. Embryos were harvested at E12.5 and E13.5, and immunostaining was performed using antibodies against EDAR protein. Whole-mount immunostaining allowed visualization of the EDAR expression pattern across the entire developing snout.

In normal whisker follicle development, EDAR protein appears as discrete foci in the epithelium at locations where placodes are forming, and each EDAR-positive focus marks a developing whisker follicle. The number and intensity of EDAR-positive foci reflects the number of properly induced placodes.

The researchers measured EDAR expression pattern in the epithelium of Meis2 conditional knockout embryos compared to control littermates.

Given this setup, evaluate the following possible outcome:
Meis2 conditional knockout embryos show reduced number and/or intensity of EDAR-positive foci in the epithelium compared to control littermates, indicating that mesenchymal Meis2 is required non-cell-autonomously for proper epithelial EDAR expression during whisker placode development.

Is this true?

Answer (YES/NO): YES